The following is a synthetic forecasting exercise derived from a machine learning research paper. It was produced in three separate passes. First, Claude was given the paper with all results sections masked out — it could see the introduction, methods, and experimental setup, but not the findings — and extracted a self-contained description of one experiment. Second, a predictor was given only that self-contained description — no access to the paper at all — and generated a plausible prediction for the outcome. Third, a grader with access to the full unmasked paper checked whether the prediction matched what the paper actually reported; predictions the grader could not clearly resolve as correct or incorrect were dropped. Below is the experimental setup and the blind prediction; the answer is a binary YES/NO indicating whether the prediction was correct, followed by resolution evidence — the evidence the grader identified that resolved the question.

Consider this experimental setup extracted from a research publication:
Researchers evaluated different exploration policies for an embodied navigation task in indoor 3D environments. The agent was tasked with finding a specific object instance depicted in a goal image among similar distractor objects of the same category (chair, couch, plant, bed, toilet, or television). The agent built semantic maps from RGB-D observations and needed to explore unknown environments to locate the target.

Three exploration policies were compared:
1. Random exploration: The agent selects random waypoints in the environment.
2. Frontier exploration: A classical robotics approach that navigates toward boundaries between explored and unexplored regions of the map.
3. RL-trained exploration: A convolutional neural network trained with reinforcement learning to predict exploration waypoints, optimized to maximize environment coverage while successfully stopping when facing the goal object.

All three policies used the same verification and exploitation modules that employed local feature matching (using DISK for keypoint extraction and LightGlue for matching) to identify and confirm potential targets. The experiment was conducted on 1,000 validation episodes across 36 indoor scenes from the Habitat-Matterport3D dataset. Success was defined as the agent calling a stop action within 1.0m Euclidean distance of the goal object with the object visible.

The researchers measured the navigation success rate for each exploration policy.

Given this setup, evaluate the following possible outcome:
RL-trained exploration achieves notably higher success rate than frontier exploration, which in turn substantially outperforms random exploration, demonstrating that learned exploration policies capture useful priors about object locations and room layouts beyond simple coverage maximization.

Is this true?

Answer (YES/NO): NO